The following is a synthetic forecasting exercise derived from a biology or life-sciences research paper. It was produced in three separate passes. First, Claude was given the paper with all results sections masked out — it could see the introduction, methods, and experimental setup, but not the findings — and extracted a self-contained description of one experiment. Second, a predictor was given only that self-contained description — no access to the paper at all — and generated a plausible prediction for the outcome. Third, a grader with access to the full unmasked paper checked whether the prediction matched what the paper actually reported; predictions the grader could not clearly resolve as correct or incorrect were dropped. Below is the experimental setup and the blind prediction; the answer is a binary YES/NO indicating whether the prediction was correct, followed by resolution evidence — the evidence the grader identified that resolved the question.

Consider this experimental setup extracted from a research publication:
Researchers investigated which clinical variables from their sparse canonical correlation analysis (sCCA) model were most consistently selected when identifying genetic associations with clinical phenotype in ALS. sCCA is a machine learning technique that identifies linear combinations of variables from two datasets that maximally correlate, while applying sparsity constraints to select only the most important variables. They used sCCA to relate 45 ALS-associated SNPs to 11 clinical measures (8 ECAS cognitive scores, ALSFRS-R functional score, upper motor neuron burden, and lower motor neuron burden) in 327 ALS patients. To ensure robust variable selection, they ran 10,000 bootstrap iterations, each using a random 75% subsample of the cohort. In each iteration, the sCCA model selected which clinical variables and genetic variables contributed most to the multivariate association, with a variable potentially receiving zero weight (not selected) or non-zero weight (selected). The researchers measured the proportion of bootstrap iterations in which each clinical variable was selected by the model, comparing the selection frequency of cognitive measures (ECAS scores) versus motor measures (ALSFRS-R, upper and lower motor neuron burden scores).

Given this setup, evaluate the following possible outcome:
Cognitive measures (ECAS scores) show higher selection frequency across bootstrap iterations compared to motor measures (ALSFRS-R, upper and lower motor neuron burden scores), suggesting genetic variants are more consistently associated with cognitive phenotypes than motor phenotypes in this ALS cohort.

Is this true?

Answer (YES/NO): YES